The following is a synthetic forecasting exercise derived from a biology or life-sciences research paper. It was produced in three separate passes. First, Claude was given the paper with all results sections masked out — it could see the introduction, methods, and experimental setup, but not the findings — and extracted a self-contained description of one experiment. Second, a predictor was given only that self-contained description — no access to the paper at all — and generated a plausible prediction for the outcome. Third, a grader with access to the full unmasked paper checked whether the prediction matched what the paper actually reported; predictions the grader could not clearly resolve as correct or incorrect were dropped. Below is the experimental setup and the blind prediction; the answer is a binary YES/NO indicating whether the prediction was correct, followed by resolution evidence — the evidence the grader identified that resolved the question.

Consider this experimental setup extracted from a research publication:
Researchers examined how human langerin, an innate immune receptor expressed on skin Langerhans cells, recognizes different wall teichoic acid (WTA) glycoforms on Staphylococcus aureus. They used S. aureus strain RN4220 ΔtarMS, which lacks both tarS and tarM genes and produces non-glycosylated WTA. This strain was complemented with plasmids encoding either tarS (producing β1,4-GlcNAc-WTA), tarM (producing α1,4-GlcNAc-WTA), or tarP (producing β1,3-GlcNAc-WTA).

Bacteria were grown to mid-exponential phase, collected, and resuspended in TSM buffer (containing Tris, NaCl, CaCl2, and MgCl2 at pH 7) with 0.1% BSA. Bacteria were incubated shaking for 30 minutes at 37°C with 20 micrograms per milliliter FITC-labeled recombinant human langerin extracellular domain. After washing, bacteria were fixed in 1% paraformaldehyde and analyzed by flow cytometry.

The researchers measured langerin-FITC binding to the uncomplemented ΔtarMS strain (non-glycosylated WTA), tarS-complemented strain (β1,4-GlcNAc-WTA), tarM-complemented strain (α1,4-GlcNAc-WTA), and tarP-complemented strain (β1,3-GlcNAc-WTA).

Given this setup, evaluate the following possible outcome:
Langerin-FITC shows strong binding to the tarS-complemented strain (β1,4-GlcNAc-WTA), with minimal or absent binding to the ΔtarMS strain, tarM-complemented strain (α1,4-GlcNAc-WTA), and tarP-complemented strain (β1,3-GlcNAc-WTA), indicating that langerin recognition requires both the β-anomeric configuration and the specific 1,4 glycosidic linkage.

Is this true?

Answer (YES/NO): NO